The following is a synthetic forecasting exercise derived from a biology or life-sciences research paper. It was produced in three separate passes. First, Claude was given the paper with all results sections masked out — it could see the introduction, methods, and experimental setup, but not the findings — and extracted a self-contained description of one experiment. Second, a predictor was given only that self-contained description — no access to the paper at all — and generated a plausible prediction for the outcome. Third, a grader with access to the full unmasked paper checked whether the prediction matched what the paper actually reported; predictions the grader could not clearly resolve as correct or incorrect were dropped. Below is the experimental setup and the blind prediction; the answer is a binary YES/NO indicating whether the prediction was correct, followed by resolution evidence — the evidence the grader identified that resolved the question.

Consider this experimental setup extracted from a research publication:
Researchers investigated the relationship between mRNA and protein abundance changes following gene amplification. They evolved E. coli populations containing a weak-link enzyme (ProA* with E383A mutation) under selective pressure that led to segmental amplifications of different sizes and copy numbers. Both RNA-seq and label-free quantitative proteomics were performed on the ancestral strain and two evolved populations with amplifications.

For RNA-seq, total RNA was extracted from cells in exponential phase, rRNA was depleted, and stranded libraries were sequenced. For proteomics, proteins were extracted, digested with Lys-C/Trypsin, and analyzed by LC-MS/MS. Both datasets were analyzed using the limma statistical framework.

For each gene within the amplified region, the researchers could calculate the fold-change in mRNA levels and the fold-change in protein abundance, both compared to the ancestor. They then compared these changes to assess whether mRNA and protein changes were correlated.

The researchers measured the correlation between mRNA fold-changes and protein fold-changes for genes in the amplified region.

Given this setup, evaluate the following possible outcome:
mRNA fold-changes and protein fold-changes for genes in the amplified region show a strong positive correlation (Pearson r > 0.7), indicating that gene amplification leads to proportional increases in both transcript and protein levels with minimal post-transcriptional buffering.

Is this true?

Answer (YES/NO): NO